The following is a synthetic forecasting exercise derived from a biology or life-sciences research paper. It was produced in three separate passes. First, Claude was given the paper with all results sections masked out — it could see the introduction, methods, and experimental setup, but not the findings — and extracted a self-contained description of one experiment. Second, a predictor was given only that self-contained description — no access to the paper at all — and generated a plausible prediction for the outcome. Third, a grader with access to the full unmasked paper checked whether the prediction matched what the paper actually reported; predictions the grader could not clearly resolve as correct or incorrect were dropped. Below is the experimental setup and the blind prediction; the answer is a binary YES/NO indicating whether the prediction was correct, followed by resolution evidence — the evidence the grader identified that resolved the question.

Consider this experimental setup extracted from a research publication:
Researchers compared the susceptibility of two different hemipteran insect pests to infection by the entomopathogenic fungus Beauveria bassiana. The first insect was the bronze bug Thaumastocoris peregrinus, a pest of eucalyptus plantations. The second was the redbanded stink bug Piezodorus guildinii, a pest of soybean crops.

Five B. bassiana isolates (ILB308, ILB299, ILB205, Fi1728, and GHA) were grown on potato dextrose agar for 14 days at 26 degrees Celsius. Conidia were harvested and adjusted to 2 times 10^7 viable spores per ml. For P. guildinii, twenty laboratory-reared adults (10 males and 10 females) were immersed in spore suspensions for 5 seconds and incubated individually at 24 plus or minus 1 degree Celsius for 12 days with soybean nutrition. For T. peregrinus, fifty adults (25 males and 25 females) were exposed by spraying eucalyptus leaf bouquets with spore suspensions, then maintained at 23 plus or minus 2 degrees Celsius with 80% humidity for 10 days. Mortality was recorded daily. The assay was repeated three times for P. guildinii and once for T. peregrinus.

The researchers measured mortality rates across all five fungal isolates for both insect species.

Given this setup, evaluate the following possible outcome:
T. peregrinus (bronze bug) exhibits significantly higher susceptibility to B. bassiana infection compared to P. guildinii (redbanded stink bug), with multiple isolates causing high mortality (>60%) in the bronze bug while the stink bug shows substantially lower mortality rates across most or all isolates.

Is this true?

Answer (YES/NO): YES